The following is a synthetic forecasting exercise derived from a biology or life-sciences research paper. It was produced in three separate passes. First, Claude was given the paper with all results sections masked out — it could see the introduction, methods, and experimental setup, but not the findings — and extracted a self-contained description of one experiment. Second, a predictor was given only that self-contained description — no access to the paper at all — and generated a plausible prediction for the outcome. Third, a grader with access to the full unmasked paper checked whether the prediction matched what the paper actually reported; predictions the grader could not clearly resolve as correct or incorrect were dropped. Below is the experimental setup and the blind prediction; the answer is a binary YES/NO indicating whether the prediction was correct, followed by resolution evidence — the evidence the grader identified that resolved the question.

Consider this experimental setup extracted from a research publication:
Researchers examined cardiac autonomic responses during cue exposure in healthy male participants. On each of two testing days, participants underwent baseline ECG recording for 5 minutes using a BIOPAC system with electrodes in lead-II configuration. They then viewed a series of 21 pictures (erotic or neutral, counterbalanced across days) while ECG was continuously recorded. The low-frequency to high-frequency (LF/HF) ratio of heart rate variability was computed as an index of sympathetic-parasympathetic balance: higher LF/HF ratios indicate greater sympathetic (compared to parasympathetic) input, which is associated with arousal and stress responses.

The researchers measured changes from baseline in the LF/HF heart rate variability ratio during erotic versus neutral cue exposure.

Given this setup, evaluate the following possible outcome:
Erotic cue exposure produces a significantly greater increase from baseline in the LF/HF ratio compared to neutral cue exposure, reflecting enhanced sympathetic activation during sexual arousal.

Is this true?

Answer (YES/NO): NO